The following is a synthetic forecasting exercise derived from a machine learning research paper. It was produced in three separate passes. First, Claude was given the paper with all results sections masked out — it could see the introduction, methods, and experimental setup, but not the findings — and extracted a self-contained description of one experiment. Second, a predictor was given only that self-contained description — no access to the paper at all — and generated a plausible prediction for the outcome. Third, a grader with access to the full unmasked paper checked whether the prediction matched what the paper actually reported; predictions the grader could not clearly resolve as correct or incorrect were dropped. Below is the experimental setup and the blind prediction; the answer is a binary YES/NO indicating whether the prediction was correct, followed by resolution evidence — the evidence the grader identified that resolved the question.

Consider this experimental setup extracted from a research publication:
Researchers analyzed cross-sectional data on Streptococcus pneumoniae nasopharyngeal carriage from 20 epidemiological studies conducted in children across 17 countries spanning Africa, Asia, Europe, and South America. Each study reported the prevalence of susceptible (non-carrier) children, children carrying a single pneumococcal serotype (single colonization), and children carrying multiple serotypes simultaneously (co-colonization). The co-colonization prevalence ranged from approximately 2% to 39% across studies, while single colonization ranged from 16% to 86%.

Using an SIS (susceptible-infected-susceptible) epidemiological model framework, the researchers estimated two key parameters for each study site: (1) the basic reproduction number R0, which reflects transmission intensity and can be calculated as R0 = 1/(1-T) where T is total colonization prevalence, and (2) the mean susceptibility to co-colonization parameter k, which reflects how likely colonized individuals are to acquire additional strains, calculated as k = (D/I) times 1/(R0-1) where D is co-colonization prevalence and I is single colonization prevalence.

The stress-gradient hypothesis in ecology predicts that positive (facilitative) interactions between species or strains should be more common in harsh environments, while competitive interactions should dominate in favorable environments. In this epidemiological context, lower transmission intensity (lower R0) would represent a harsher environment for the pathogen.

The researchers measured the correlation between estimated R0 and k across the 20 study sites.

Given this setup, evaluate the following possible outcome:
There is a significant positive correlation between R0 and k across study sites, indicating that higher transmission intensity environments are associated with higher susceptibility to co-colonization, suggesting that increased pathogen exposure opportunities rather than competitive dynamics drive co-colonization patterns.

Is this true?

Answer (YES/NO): NO